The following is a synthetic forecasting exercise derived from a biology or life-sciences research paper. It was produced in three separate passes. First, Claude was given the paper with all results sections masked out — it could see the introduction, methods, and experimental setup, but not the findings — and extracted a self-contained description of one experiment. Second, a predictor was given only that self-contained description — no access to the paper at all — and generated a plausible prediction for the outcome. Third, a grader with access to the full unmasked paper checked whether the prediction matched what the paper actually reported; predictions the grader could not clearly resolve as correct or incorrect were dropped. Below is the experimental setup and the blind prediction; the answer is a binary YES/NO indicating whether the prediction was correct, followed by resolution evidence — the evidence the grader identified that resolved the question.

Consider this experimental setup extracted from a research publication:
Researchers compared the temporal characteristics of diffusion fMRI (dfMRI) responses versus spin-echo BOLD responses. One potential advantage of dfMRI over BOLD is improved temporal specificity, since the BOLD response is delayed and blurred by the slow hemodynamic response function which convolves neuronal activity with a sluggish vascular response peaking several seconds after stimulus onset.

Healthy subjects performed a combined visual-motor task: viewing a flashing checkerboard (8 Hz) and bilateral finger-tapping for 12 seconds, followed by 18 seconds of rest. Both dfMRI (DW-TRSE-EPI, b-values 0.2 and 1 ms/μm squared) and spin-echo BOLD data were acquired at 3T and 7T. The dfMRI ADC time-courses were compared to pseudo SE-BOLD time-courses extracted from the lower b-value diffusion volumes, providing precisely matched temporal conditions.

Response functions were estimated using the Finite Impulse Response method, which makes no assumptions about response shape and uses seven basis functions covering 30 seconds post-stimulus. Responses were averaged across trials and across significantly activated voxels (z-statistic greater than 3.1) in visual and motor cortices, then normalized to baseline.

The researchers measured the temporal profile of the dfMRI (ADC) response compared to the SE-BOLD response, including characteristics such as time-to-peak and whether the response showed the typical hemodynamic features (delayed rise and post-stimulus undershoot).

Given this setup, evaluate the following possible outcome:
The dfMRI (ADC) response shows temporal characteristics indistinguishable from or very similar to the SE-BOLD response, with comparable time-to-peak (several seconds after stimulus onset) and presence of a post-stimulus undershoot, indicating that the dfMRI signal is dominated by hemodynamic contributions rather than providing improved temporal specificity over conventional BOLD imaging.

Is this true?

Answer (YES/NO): NO